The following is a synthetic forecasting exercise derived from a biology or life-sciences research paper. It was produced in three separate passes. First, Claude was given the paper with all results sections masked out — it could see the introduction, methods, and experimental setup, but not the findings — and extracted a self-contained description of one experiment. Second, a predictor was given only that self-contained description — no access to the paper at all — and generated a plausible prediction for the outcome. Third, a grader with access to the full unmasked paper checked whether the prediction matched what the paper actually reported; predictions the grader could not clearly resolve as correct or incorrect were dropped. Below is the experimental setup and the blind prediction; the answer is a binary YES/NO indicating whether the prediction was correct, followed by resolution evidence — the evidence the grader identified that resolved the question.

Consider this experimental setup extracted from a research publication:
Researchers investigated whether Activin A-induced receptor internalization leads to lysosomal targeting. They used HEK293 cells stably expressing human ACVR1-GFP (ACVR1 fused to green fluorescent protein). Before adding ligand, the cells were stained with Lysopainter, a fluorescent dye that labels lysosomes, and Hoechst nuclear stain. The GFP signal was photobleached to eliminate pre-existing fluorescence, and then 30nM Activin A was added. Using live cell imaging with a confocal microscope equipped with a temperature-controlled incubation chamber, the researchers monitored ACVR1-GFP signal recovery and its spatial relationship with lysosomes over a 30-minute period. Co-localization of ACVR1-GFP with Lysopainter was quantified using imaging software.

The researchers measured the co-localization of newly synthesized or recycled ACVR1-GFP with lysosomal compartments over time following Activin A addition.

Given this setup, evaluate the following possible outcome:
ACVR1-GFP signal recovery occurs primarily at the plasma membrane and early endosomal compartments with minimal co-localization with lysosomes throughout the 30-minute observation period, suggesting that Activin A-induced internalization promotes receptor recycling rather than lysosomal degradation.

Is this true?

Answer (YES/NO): NO